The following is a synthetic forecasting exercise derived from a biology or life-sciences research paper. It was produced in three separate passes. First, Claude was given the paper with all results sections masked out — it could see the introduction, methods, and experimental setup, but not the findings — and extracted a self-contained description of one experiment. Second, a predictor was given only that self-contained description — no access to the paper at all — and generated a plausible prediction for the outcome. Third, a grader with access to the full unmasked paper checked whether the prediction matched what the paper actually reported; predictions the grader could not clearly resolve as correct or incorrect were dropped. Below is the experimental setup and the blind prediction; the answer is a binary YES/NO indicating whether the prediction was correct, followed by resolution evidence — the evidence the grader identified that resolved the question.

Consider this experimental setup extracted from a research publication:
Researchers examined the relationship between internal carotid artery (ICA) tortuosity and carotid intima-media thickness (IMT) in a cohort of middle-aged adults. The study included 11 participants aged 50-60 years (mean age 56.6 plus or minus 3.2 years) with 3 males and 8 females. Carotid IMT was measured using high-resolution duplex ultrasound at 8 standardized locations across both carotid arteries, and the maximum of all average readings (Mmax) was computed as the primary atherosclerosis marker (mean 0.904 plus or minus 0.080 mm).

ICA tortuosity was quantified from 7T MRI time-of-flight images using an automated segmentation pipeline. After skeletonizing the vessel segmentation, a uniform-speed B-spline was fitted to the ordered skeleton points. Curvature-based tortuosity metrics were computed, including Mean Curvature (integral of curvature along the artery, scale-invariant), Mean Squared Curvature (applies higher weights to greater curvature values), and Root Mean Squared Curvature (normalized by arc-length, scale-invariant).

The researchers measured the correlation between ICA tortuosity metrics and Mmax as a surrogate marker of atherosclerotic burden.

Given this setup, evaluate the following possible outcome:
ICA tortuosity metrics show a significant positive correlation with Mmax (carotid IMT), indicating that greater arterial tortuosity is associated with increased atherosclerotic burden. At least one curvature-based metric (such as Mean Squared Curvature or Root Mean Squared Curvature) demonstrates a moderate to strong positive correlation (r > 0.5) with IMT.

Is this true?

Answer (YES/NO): NO